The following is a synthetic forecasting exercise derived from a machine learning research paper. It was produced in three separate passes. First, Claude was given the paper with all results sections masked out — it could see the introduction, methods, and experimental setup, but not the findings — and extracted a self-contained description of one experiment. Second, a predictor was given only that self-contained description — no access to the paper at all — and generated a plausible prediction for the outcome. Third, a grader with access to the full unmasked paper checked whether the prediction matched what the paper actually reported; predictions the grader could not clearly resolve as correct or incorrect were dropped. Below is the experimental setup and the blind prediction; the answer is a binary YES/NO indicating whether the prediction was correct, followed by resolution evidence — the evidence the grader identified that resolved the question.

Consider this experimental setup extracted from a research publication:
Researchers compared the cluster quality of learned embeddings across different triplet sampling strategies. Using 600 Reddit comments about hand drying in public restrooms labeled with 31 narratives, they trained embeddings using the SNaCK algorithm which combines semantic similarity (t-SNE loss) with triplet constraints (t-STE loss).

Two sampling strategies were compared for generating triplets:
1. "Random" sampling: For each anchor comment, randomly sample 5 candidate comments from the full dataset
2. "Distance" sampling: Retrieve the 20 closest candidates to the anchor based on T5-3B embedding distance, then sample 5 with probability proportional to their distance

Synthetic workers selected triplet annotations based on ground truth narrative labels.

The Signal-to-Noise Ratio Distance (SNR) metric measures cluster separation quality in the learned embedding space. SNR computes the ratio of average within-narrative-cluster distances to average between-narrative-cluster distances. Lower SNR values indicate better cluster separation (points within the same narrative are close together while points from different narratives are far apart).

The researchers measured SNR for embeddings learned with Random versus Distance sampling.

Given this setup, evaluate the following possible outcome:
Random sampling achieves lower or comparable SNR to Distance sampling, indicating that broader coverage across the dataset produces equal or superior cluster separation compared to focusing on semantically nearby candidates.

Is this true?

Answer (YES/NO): NO